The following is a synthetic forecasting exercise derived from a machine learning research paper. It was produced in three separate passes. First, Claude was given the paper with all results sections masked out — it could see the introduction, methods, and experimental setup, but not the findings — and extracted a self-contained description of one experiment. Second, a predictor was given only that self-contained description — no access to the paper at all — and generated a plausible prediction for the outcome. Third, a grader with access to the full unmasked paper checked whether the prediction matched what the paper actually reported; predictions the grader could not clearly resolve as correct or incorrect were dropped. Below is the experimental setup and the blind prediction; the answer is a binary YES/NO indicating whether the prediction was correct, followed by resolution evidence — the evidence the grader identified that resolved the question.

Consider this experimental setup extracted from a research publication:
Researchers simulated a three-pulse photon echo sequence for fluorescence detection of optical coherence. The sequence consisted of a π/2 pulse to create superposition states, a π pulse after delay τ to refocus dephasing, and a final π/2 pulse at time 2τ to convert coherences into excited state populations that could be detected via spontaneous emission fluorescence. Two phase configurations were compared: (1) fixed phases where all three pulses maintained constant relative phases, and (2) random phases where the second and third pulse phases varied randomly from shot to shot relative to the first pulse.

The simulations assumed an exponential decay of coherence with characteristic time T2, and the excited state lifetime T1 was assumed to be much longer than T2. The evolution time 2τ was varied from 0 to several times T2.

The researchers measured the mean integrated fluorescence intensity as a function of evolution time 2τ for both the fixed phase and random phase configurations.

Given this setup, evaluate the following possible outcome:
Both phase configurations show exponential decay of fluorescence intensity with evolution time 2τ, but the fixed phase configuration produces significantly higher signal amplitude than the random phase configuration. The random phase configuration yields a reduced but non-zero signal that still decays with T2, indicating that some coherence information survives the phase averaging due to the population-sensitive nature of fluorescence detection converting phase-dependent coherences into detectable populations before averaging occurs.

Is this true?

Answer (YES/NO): NO